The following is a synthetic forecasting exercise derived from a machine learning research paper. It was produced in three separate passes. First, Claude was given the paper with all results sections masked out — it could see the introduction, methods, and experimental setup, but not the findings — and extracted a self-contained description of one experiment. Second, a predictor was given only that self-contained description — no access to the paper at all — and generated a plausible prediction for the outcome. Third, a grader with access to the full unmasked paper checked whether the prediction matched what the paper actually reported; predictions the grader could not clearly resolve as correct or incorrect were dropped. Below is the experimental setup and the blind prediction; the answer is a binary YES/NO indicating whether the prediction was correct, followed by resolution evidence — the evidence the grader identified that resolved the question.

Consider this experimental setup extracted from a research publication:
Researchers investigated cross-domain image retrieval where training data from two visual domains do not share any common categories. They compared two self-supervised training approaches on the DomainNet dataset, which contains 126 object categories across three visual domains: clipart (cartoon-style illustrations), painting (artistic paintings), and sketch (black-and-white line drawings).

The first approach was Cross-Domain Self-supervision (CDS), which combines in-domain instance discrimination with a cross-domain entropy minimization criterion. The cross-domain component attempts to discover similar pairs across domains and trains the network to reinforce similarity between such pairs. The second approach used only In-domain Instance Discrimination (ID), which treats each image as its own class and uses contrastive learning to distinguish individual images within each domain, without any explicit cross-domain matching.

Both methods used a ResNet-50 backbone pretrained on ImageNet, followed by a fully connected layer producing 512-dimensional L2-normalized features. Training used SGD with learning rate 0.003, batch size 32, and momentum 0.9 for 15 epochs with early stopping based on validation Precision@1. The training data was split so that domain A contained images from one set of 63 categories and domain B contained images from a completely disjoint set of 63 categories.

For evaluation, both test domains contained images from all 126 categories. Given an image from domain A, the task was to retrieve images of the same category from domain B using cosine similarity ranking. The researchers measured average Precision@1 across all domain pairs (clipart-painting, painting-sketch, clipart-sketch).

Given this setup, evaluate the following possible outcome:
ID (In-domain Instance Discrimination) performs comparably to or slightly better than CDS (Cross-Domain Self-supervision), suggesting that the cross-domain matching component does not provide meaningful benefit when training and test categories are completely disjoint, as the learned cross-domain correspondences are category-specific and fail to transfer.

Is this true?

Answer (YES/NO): YES